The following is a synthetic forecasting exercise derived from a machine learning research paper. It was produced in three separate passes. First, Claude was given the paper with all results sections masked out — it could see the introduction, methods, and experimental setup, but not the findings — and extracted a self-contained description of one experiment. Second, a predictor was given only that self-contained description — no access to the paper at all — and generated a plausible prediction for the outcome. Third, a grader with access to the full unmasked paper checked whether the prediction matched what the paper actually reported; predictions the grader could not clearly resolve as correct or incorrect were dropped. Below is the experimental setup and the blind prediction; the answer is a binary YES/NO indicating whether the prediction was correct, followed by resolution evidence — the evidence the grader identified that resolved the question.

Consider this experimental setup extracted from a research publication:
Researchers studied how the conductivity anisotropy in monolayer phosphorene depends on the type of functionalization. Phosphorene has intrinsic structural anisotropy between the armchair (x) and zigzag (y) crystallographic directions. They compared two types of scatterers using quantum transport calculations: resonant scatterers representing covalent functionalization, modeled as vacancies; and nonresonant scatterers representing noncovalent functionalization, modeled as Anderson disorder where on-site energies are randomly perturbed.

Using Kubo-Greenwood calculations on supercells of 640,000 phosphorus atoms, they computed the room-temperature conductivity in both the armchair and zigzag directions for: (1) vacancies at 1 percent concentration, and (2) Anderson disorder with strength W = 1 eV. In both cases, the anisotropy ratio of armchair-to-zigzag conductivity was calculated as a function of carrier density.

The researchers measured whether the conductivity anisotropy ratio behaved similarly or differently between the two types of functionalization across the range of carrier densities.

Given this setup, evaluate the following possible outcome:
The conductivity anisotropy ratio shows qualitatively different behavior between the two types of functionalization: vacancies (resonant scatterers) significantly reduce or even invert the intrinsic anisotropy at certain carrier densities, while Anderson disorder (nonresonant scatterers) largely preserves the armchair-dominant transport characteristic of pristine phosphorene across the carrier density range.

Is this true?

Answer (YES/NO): NO